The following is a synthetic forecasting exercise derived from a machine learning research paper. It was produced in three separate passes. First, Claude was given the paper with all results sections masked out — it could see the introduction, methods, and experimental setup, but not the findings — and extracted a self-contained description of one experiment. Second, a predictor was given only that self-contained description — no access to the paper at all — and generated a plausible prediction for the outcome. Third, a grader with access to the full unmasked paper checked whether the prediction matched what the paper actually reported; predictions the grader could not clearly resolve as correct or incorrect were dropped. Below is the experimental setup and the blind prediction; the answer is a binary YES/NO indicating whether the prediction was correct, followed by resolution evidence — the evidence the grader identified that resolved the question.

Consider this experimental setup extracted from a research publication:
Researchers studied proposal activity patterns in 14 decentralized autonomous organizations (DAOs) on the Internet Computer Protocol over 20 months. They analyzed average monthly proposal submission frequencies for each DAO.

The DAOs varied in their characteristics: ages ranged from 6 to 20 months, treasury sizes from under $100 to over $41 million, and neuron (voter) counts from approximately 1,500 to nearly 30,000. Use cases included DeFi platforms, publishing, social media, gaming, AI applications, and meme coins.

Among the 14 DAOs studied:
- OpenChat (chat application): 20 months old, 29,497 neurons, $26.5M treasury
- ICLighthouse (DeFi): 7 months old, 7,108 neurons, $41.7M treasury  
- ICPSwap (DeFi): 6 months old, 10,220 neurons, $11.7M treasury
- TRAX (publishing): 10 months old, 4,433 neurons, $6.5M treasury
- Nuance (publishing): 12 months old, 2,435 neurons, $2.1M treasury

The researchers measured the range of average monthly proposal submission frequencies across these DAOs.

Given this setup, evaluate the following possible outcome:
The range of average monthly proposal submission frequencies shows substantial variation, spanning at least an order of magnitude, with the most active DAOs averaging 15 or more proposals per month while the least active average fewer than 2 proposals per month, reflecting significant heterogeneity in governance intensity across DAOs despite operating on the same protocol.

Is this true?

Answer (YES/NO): NO